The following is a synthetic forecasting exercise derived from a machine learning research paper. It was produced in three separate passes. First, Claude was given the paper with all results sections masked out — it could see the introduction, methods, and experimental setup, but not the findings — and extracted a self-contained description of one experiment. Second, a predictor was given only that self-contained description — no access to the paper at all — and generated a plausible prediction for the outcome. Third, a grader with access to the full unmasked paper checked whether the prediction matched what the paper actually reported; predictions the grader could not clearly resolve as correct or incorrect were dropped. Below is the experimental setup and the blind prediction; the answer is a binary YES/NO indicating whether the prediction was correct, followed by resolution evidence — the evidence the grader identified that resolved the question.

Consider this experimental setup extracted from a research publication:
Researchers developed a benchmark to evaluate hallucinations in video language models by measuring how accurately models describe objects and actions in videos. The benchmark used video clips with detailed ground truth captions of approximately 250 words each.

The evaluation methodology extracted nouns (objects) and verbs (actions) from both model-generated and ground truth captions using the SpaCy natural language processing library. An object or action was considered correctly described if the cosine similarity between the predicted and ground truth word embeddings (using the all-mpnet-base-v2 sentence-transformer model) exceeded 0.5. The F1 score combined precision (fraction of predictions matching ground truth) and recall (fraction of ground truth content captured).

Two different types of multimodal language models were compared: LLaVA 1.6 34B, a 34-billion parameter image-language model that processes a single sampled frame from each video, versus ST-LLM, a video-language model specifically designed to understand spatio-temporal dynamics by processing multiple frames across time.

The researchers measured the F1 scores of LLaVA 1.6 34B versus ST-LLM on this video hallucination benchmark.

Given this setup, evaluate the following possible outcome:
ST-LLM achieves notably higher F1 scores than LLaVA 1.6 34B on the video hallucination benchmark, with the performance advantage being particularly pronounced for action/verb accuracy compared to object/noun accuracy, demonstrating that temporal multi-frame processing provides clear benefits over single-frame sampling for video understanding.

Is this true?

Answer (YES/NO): NO